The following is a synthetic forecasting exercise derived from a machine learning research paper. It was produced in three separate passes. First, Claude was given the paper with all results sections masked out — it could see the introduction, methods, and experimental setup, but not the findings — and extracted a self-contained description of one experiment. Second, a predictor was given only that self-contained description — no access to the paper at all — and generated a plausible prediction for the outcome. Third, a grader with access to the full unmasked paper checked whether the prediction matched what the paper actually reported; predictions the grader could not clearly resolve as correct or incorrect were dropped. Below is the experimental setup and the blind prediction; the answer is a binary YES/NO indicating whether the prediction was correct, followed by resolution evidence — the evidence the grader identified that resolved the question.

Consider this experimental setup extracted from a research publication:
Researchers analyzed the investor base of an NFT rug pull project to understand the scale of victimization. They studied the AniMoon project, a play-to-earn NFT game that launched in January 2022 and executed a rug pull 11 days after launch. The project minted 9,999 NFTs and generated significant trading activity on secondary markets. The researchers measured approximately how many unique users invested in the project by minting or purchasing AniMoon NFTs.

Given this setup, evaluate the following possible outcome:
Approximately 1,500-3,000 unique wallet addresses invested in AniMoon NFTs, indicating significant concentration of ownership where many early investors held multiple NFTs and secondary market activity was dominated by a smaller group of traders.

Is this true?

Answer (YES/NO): NO